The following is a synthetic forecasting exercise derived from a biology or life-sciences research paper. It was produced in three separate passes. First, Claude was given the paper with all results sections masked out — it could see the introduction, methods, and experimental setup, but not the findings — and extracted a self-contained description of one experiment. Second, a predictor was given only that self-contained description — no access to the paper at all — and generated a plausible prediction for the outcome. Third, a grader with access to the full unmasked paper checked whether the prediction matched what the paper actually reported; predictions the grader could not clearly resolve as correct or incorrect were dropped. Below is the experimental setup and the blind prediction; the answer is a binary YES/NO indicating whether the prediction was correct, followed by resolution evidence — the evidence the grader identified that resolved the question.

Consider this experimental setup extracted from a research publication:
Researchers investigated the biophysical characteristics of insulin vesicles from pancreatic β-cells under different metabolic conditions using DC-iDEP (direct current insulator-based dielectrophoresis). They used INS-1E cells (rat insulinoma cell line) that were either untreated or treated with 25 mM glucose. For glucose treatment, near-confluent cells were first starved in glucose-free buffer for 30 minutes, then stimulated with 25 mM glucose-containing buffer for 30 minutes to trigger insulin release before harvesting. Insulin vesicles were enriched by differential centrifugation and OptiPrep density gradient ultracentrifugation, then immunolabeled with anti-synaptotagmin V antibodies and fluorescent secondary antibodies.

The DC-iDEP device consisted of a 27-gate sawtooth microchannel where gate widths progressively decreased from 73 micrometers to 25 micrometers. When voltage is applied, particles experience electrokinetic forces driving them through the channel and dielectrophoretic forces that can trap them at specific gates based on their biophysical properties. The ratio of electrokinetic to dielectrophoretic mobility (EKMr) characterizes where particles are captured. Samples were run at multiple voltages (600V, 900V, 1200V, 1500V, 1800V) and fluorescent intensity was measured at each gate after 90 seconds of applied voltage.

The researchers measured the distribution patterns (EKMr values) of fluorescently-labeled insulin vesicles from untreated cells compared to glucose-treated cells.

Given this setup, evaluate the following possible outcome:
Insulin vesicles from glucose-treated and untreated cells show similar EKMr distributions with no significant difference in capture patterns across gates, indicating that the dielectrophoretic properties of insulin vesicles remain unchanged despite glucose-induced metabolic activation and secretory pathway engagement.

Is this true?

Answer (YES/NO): NO